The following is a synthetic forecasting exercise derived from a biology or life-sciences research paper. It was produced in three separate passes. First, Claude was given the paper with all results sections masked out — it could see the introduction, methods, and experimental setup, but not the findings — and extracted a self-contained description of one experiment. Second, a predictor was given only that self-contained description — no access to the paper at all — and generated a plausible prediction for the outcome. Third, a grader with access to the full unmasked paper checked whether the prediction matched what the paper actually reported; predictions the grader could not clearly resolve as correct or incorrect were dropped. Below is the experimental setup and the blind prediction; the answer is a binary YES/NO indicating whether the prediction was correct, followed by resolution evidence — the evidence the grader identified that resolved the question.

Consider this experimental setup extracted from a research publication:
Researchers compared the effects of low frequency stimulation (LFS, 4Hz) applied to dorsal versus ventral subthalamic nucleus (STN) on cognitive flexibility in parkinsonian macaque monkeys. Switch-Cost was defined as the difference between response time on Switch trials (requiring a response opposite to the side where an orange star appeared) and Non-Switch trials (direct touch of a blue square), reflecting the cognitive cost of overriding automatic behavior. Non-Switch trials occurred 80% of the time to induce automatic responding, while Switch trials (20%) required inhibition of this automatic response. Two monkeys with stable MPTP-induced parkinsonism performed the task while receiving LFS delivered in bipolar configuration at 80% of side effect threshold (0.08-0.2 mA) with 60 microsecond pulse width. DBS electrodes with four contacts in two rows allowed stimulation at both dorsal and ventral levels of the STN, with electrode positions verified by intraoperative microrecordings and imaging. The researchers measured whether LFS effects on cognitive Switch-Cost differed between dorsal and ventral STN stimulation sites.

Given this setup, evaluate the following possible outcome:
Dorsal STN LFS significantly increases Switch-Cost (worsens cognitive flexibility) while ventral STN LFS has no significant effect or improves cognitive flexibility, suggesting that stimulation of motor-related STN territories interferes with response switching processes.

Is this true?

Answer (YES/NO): NO